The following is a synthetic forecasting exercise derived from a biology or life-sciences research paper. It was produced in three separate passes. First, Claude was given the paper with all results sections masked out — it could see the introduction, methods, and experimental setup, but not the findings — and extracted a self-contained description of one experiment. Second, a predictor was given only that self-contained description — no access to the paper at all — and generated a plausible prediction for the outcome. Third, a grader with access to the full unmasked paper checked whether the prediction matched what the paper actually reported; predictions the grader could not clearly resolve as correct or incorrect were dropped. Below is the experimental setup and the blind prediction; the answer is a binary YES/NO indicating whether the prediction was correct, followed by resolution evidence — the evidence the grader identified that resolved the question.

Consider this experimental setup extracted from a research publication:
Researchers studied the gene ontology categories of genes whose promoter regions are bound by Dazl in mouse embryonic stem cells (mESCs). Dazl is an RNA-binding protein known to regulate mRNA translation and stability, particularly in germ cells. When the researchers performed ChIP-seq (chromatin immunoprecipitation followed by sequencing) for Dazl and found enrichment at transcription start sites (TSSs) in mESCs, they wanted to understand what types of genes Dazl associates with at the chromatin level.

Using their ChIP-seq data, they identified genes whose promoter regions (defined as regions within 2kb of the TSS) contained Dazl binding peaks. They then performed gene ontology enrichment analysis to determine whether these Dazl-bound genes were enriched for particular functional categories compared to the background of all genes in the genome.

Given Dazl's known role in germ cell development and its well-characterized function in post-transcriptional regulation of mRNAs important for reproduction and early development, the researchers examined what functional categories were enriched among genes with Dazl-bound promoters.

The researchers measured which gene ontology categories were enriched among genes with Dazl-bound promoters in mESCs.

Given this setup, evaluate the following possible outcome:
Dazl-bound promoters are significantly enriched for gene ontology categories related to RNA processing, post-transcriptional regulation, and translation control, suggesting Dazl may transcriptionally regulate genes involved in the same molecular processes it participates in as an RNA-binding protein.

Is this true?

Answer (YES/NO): NO